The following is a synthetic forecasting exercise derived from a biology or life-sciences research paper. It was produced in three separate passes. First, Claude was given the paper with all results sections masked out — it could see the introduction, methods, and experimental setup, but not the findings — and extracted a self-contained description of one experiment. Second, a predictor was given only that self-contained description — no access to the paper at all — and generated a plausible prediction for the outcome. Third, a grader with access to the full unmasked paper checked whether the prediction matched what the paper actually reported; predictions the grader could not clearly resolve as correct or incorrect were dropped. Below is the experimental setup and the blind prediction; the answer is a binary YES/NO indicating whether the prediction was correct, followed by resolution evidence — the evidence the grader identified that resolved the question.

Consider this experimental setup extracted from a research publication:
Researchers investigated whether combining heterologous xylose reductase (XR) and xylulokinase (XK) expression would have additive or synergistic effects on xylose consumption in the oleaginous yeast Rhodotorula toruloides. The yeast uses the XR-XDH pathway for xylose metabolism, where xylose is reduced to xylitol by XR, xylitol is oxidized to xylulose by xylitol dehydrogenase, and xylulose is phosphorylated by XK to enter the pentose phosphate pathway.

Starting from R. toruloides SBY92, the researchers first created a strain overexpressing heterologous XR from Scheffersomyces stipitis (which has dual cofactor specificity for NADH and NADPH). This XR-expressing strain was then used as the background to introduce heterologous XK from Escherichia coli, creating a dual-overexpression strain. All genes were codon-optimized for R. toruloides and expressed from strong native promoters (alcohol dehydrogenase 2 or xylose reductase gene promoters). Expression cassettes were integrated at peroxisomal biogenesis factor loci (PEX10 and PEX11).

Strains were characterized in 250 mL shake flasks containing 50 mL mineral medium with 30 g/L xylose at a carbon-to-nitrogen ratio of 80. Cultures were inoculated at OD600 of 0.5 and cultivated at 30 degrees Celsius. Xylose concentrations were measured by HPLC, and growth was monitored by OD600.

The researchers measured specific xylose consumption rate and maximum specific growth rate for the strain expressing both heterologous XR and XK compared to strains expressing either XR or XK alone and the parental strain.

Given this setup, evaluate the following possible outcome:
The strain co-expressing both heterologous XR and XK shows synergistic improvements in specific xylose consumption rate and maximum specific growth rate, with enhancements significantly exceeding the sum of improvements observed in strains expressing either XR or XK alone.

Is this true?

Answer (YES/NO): YES